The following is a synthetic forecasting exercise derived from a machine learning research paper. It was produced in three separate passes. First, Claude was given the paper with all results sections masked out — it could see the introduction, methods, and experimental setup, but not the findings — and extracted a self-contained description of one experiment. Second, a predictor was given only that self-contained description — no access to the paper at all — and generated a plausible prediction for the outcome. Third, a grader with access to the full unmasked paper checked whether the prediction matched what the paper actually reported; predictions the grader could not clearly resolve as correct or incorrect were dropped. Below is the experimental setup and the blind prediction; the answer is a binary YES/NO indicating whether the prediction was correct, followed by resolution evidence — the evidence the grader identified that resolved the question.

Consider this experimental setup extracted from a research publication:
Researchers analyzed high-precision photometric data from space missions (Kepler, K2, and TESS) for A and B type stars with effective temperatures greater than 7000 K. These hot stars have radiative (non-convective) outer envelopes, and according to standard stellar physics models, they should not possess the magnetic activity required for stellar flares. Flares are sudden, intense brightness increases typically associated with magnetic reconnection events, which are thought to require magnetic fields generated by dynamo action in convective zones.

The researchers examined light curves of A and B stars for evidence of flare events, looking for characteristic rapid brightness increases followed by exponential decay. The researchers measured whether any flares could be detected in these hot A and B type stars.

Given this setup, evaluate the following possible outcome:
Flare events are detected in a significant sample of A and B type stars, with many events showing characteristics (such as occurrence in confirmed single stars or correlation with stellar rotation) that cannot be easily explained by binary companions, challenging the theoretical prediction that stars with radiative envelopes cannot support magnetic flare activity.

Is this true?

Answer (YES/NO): YES